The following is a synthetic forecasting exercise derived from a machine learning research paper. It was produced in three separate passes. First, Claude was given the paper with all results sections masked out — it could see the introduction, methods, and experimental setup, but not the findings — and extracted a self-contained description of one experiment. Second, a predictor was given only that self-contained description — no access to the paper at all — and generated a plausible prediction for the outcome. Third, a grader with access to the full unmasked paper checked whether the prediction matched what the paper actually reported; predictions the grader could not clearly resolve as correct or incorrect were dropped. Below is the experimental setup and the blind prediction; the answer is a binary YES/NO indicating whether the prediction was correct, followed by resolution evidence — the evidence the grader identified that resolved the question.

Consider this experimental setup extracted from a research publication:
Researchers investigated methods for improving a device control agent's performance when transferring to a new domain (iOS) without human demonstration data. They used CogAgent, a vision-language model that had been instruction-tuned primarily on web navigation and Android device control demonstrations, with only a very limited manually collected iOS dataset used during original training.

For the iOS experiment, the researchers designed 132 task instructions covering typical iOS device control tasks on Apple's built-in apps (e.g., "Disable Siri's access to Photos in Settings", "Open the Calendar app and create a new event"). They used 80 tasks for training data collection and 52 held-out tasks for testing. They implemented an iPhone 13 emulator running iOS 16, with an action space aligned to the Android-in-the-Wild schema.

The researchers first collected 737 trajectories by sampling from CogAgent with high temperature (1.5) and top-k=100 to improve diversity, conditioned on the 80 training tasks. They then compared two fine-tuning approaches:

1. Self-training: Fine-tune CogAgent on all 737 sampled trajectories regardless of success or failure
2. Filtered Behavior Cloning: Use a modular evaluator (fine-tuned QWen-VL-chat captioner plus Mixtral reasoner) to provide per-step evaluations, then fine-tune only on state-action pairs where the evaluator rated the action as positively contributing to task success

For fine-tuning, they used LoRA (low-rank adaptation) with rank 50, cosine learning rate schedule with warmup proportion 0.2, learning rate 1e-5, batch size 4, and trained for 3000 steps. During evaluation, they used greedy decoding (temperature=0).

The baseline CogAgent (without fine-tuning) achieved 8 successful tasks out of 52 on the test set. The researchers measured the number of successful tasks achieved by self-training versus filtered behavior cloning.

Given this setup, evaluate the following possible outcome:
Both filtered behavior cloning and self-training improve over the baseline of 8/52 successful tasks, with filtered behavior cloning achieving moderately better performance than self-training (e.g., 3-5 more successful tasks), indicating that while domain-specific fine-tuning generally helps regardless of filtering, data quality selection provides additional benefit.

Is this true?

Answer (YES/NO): YES